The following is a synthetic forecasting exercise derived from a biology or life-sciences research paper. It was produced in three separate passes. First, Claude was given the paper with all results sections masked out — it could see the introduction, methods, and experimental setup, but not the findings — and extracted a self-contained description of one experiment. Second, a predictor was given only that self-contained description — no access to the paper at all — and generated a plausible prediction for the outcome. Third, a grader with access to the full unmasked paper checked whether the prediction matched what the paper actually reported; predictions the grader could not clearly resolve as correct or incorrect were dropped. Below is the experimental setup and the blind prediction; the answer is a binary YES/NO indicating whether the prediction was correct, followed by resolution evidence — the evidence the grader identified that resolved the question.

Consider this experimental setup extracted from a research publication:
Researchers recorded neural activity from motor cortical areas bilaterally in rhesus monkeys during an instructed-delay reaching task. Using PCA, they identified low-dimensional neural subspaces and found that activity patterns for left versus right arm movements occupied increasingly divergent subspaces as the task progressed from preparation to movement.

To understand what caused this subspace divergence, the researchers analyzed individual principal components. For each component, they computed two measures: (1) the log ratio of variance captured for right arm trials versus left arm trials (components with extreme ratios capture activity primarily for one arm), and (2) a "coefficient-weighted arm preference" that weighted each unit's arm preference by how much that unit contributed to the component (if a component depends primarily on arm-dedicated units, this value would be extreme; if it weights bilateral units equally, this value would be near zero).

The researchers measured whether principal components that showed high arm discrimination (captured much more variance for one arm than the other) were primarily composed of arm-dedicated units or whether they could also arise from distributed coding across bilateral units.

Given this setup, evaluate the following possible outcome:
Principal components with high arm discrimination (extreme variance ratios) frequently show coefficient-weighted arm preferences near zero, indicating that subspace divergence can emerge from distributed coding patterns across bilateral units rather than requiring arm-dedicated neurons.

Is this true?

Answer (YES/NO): NO